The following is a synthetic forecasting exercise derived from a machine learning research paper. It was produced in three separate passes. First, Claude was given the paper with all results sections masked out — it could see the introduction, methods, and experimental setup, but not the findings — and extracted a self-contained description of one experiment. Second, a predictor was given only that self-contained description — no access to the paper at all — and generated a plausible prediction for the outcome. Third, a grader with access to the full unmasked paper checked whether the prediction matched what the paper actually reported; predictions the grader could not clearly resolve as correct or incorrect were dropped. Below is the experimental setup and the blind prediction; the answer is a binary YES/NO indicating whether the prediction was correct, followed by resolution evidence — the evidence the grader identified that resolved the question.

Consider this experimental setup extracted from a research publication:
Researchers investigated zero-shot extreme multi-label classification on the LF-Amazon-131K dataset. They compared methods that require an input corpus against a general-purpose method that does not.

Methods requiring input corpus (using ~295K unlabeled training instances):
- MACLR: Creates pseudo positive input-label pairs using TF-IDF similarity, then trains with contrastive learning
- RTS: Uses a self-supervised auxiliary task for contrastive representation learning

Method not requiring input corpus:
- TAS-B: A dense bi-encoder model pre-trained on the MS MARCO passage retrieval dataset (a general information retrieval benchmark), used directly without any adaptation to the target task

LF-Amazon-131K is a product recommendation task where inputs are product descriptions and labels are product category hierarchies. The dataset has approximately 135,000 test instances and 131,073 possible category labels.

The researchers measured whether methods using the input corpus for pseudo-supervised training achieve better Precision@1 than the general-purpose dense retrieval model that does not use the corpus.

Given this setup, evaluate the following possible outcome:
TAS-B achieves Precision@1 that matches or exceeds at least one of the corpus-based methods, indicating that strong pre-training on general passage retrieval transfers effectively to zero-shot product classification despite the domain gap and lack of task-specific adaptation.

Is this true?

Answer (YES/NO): YES